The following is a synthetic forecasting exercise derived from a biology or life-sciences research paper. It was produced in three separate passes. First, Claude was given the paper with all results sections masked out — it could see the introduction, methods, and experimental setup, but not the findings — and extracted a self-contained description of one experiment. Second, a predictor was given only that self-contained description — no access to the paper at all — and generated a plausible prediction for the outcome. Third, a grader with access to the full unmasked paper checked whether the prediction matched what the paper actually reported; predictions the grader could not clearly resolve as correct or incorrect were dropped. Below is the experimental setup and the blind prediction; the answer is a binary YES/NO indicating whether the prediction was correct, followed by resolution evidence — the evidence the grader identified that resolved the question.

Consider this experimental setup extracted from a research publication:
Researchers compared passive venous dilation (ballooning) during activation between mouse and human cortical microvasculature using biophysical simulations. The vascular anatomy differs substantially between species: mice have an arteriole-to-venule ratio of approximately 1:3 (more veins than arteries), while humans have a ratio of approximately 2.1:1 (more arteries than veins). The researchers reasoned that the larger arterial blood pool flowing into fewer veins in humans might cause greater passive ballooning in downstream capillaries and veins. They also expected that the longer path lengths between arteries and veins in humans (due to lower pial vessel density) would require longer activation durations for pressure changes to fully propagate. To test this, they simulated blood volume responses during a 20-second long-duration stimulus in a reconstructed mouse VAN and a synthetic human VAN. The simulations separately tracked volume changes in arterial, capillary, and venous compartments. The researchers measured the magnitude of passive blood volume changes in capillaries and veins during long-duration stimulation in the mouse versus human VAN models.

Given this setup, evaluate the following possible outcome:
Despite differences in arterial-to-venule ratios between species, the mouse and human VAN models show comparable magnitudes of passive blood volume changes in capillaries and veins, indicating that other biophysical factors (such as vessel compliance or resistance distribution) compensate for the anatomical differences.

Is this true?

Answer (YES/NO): NO